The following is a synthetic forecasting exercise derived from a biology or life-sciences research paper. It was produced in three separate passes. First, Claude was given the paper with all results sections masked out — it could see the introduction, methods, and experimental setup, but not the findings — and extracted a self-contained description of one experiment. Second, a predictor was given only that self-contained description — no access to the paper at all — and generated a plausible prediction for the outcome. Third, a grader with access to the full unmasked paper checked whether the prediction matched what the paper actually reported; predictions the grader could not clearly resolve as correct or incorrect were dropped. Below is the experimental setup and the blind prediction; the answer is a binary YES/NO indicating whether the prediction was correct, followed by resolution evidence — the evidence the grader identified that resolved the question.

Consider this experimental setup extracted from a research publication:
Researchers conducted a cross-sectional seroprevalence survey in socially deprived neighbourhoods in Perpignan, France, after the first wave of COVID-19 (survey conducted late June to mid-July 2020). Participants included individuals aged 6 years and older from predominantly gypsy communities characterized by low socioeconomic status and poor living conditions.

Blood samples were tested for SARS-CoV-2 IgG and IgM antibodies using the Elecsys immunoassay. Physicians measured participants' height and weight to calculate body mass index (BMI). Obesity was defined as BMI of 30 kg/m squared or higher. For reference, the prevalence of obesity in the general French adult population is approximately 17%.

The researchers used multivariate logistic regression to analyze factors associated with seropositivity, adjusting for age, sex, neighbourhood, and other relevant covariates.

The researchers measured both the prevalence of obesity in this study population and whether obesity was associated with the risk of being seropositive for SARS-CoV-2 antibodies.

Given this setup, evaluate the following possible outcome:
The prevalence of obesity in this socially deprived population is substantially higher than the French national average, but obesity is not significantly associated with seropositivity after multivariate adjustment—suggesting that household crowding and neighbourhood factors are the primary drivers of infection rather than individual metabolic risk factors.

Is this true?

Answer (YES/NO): NO